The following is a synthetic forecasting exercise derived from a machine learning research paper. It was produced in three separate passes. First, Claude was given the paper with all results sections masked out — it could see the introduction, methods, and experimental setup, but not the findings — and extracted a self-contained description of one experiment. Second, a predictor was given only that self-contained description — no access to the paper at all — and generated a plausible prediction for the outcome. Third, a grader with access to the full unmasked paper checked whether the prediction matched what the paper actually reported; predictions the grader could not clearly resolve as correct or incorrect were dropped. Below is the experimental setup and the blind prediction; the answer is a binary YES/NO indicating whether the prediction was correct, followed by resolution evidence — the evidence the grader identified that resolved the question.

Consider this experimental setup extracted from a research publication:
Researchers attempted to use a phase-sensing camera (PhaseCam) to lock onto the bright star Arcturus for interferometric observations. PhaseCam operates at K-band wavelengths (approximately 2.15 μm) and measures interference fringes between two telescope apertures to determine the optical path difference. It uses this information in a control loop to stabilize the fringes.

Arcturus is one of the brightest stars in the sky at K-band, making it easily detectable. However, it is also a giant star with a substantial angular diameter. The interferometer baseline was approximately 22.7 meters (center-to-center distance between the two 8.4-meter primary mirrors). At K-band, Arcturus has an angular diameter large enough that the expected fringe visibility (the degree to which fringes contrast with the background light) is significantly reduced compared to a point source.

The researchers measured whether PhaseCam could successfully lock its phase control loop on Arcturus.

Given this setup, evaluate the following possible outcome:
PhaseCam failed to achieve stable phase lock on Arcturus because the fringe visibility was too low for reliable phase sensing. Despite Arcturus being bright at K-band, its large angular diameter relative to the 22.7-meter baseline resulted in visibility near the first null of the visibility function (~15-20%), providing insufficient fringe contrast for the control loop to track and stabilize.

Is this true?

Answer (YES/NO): YES